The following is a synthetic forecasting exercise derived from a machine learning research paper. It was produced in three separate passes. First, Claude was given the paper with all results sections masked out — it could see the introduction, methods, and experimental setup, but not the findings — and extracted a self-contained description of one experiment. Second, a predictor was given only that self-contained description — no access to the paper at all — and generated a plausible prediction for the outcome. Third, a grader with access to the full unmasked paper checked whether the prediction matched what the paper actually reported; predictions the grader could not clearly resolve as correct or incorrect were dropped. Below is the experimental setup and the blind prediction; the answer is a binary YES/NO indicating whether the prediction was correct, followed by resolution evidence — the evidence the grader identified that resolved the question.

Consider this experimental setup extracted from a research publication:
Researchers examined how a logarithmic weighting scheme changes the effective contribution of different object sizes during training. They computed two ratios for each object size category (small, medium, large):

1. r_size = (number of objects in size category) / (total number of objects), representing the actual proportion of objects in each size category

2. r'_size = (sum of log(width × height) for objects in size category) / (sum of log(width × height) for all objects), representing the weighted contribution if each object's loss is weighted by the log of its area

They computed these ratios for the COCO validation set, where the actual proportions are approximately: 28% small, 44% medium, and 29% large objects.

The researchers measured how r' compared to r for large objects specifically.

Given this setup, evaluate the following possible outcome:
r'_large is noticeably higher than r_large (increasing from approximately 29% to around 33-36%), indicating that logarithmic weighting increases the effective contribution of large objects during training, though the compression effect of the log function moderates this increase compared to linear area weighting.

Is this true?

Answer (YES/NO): NO